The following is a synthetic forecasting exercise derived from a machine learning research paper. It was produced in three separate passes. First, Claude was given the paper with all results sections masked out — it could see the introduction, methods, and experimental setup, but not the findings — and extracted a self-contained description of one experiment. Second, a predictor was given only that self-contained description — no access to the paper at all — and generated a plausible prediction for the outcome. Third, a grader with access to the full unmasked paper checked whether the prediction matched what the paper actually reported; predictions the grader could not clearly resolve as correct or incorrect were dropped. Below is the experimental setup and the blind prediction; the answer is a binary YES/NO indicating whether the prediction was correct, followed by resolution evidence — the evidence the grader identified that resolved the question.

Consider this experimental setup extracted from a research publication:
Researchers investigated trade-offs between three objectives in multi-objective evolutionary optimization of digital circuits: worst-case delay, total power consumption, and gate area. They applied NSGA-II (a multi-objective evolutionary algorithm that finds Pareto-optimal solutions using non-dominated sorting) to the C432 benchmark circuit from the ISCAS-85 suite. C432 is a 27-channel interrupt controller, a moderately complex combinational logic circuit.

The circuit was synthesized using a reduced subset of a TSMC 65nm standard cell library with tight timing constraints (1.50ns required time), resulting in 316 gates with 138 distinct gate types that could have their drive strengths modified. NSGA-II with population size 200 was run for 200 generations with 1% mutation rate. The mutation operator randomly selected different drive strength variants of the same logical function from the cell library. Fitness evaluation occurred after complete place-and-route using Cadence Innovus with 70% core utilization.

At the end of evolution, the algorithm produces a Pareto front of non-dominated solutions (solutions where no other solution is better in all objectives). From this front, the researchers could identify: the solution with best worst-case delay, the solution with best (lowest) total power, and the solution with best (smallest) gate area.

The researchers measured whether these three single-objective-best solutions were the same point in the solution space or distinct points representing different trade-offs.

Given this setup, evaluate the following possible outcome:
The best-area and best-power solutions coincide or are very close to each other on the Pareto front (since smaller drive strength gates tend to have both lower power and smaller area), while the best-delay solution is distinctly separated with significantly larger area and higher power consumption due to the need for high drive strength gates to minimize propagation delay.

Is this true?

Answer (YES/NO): YES